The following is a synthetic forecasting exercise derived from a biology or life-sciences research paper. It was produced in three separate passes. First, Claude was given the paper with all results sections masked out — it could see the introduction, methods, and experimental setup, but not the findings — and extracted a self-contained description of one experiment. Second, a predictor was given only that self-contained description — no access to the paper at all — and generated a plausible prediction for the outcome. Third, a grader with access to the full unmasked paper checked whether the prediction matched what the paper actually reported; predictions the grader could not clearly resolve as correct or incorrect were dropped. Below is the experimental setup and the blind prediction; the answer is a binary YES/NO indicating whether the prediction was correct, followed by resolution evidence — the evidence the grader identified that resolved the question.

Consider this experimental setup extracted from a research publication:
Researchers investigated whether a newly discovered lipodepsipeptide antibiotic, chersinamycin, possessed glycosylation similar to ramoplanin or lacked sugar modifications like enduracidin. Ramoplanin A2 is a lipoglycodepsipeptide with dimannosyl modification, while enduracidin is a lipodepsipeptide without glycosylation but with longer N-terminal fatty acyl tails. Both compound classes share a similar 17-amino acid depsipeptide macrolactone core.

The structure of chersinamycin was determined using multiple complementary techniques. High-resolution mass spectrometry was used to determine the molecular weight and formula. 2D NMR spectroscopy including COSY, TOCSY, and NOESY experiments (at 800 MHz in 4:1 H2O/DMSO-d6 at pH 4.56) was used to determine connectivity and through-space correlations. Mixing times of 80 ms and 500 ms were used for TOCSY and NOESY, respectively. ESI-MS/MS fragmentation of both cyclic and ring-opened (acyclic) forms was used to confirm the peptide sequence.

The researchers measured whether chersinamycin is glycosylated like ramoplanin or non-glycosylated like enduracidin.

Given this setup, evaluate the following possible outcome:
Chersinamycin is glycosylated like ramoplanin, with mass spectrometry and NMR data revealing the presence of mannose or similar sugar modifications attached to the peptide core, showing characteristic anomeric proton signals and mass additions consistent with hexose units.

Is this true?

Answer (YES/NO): YES